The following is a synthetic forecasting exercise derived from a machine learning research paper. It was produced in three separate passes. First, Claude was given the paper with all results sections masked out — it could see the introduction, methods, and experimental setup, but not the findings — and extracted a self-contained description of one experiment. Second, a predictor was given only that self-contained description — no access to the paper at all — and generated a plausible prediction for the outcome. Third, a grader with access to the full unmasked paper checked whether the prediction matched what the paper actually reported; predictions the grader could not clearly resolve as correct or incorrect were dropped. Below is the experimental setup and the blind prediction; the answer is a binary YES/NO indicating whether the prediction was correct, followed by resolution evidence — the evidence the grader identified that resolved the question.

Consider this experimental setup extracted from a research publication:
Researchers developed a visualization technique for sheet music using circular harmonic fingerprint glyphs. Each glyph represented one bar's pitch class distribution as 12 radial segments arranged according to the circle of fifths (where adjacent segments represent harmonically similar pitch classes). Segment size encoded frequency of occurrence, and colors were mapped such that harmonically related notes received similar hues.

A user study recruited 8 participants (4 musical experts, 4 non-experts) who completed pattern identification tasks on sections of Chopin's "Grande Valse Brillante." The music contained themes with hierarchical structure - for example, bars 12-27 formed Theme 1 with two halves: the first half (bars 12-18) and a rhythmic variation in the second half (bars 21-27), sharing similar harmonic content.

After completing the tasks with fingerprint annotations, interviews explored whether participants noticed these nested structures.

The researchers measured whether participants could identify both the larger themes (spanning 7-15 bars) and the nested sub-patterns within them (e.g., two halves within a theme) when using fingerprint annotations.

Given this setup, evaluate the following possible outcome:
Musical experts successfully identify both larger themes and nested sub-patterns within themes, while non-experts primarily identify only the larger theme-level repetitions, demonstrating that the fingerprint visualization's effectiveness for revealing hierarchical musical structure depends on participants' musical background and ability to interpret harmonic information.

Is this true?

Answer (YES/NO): NO